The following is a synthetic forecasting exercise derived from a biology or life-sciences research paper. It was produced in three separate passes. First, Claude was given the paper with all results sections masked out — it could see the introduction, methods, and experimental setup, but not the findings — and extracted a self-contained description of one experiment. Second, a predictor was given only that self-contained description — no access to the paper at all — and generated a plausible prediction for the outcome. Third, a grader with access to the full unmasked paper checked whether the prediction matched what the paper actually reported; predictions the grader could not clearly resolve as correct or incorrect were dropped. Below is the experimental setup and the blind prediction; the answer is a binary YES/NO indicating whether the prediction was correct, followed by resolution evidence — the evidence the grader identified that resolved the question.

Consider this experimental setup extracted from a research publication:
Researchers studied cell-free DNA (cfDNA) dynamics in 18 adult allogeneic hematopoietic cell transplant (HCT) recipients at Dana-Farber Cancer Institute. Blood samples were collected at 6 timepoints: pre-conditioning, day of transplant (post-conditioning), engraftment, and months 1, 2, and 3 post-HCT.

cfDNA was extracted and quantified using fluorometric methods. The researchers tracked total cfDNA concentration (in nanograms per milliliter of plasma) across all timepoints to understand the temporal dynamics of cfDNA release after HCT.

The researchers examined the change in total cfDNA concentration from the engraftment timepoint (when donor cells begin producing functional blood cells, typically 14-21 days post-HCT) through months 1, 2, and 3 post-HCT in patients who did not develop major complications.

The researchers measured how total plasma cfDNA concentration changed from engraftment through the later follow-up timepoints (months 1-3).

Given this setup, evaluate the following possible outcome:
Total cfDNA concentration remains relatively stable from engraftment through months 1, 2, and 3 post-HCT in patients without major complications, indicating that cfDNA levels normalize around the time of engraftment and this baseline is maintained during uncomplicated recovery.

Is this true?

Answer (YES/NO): NO